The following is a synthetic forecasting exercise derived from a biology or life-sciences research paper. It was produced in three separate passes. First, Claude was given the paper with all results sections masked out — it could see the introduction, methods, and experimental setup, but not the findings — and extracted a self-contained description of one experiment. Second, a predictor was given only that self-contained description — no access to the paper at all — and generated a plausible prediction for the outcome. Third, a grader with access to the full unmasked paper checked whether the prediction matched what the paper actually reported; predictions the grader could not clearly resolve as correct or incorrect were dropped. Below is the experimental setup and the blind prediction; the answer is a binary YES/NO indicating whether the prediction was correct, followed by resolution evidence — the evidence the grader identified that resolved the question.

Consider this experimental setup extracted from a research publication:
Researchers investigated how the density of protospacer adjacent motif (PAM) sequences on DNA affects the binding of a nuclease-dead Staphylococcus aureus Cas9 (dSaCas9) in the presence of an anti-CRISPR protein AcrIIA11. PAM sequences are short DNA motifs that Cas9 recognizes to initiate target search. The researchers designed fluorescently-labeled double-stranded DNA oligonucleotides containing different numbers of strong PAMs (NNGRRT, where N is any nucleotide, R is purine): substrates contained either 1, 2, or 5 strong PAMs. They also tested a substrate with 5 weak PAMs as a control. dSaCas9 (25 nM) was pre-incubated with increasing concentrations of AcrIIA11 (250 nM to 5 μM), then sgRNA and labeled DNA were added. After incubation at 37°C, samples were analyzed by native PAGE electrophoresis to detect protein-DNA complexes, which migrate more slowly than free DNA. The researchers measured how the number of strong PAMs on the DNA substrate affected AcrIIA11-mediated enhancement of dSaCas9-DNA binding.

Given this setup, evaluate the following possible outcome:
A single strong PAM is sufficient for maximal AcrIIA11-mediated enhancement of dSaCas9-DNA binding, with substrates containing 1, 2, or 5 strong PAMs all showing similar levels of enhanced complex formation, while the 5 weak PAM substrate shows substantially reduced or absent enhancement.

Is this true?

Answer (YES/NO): NO